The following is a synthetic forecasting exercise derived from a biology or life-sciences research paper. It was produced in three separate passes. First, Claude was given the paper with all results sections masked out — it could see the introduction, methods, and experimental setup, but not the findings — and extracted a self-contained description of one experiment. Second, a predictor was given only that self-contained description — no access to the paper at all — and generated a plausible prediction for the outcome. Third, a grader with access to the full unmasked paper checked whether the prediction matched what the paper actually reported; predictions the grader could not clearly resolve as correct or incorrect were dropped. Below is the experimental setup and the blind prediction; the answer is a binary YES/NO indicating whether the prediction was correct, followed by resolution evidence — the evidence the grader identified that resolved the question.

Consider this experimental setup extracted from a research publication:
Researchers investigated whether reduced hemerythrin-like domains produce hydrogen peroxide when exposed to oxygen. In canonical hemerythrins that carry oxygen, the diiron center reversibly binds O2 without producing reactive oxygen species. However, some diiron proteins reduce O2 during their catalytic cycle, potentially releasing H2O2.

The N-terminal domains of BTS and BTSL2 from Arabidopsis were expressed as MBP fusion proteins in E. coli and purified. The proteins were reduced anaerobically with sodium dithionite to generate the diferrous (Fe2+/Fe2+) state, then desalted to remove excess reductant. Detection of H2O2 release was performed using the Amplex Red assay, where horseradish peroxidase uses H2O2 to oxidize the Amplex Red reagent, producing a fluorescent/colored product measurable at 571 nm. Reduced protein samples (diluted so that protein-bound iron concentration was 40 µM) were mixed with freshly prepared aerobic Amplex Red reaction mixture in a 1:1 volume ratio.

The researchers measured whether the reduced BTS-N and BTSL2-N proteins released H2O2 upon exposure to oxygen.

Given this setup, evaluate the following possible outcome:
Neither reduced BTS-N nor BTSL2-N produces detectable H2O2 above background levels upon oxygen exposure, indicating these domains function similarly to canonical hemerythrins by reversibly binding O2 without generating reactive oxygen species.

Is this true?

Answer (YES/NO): NO